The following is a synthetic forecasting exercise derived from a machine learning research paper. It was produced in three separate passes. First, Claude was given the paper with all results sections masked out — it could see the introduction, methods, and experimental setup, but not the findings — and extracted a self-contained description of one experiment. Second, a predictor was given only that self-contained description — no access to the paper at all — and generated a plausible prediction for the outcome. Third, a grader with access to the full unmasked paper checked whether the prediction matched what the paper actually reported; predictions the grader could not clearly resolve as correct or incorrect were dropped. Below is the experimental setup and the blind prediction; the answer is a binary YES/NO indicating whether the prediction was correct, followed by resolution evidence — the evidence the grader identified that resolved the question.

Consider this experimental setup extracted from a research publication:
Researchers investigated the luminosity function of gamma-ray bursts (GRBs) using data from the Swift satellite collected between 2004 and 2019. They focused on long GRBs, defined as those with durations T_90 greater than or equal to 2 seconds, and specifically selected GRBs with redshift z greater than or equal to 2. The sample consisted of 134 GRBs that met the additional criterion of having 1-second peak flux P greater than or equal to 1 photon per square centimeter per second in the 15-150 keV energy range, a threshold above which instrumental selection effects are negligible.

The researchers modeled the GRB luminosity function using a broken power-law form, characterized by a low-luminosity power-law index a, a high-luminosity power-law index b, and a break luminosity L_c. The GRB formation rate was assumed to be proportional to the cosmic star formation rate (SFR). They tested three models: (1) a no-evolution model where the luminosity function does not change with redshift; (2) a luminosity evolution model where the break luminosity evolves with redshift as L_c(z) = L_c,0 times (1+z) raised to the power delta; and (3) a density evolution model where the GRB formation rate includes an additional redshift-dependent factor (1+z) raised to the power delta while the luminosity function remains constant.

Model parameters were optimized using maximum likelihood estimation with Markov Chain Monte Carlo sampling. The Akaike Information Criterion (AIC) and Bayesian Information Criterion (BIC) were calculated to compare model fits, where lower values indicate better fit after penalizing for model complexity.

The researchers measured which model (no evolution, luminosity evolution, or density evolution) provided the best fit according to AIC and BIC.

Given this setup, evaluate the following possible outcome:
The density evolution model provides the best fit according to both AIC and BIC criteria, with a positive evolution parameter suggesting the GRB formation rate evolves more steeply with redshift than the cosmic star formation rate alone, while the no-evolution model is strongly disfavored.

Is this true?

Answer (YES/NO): YES